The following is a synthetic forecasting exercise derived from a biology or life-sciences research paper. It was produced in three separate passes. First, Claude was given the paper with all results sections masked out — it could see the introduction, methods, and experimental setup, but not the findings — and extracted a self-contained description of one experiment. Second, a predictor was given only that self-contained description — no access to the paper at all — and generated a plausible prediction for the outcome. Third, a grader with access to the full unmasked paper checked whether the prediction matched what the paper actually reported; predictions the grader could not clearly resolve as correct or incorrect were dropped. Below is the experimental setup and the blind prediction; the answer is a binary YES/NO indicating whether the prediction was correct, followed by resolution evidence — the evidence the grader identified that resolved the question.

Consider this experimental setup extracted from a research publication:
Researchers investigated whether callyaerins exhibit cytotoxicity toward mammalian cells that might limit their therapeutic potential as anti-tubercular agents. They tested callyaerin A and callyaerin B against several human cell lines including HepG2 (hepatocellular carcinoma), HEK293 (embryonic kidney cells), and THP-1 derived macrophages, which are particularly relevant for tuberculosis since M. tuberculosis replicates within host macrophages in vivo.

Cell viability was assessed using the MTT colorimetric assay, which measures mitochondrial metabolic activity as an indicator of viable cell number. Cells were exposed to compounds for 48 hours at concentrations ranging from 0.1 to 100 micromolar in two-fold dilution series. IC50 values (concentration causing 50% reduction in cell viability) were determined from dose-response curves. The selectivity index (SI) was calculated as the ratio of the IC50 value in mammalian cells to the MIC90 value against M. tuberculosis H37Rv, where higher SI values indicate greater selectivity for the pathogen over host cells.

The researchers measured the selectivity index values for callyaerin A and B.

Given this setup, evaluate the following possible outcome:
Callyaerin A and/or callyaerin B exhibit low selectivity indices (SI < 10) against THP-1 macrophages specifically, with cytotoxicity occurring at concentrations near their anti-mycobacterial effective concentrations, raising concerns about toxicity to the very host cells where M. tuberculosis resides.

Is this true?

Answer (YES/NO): NO